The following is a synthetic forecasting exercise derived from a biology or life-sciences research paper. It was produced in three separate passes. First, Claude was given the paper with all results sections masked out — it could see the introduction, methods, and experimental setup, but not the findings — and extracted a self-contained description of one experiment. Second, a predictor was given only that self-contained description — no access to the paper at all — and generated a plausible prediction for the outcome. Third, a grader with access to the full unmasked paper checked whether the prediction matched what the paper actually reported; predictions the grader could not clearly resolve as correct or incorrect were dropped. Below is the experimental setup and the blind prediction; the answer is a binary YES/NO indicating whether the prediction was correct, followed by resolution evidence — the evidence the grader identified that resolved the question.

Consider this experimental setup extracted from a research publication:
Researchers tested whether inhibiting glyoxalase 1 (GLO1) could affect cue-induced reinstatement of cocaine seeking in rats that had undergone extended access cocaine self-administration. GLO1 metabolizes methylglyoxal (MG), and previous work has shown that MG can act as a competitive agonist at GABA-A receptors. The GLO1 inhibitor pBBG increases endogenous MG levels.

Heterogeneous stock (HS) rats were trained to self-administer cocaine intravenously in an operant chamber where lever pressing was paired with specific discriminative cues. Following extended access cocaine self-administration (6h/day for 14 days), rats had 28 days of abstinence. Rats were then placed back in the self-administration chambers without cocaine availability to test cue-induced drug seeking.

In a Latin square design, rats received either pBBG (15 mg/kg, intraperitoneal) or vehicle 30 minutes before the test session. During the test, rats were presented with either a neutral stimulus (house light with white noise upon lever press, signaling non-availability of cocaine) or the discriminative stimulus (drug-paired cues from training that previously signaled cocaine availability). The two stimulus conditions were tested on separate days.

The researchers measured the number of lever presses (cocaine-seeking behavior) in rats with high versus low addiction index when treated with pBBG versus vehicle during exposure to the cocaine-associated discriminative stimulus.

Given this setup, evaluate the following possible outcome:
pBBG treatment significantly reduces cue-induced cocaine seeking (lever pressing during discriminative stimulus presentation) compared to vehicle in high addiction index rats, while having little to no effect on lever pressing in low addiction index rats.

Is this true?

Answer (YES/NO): YES